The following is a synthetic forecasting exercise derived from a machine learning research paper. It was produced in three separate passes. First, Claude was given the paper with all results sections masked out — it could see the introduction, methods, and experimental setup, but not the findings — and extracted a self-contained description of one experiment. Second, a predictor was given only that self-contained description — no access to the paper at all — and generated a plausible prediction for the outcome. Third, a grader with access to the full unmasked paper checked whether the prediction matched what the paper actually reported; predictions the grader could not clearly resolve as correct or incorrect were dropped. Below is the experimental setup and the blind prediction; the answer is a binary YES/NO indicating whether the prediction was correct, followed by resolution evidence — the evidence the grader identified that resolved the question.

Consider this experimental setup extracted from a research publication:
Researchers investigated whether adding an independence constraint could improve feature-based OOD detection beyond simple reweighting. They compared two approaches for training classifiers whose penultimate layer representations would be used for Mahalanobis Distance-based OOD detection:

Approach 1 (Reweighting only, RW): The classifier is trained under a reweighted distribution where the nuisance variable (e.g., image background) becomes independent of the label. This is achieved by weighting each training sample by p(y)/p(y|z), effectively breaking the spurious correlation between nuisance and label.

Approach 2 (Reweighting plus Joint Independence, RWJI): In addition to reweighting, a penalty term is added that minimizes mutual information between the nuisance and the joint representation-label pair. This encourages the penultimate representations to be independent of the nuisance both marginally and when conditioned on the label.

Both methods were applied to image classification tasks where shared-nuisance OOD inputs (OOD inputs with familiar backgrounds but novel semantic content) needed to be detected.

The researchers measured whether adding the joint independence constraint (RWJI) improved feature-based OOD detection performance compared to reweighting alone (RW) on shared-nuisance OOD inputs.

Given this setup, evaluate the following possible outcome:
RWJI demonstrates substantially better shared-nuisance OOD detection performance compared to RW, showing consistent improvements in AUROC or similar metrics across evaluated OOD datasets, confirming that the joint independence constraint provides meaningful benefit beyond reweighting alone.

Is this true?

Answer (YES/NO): NO